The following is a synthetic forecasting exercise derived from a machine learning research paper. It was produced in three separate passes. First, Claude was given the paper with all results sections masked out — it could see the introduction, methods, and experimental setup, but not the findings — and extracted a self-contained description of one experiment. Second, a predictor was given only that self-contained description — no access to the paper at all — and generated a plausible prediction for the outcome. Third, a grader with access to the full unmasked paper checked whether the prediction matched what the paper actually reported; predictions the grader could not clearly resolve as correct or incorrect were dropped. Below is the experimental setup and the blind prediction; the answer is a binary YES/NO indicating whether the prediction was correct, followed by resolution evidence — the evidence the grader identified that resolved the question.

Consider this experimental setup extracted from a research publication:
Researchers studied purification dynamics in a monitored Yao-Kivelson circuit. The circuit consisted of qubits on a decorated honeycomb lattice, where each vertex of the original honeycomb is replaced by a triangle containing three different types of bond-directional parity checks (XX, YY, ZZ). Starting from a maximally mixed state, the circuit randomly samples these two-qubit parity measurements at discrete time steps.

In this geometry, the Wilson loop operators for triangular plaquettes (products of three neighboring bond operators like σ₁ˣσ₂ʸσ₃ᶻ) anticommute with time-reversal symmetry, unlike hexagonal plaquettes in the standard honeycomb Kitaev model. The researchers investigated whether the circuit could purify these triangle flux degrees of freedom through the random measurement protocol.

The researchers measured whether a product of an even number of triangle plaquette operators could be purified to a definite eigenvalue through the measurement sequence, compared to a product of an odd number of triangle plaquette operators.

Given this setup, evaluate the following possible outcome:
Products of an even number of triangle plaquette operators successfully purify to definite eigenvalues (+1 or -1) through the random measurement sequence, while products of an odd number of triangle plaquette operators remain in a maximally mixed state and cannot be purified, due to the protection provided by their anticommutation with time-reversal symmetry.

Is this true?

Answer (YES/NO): YES